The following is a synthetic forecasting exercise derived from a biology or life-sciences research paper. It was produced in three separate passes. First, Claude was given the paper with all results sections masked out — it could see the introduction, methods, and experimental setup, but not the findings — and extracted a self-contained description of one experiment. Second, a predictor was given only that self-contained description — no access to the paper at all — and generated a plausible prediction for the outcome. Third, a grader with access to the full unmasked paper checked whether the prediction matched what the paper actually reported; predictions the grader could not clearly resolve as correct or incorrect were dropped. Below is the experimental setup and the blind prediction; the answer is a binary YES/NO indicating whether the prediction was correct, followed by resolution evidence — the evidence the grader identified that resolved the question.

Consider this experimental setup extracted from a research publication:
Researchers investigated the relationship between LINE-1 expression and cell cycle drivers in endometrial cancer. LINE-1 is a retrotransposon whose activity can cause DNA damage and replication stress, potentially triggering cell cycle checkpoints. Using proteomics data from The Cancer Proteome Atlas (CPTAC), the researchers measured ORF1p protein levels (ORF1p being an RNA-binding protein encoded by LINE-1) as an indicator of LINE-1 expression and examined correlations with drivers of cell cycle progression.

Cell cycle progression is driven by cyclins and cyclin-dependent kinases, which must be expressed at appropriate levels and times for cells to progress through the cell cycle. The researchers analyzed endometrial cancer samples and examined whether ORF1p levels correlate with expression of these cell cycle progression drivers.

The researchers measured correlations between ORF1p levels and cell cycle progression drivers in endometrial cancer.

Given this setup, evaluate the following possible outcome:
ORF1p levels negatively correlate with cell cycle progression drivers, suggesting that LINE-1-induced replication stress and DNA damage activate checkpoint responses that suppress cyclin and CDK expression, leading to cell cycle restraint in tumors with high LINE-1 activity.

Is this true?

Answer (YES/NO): NO